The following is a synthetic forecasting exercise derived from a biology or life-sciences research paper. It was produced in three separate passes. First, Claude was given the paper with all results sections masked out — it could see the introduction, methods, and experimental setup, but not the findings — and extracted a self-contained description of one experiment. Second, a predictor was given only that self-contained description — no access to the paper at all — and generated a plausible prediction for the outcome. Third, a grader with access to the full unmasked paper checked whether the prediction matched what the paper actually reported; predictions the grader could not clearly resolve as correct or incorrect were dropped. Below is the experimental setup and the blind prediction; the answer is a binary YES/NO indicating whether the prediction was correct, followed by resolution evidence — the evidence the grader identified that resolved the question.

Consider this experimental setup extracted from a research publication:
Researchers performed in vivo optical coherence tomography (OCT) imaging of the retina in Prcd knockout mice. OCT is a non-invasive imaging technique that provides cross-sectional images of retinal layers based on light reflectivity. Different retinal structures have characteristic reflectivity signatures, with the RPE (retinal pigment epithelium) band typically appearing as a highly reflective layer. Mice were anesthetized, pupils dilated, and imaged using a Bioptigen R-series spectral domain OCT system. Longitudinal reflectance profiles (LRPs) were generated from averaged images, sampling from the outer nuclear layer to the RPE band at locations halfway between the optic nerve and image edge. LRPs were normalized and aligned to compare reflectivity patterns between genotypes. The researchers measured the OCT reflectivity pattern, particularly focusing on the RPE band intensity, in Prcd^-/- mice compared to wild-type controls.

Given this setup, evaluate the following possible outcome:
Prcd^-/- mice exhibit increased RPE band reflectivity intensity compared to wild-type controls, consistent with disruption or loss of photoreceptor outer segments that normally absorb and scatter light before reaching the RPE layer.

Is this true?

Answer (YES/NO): NO